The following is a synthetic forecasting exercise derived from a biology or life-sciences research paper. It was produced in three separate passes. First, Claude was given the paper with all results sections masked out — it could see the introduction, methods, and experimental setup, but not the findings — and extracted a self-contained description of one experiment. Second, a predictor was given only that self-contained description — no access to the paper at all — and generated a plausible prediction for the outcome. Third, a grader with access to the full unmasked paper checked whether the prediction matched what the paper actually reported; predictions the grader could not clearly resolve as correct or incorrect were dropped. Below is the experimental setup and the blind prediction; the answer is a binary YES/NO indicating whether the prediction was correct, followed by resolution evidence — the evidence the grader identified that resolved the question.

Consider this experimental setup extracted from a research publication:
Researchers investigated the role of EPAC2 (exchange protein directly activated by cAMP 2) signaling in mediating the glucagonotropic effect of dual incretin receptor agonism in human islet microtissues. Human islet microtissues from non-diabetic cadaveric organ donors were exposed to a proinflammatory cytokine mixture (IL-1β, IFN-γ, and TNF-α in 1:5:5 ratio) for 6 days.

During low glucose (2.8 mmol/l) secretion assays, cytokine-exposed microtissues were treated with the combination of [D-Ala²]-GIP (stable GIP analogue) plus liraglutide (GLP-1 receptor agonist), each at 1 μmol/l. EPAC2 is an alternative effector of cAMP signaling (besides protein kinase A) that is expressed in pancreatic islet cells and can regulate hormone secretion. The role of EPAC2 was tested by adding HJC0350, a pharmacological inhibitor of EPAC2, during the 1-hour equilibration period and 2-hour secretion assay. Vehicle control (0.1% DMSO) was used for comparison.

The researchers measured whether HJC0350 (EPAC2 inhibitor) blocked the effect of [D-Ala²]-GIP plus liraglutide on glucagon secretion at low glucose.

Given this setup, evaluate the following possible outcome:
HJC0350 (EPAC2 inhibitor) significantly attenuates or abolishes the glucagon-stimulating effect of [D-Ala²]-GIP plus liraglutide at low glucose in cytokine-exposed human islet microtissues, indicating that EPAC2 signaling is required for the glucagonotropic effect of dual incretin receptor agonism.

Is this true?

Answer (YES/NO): NO